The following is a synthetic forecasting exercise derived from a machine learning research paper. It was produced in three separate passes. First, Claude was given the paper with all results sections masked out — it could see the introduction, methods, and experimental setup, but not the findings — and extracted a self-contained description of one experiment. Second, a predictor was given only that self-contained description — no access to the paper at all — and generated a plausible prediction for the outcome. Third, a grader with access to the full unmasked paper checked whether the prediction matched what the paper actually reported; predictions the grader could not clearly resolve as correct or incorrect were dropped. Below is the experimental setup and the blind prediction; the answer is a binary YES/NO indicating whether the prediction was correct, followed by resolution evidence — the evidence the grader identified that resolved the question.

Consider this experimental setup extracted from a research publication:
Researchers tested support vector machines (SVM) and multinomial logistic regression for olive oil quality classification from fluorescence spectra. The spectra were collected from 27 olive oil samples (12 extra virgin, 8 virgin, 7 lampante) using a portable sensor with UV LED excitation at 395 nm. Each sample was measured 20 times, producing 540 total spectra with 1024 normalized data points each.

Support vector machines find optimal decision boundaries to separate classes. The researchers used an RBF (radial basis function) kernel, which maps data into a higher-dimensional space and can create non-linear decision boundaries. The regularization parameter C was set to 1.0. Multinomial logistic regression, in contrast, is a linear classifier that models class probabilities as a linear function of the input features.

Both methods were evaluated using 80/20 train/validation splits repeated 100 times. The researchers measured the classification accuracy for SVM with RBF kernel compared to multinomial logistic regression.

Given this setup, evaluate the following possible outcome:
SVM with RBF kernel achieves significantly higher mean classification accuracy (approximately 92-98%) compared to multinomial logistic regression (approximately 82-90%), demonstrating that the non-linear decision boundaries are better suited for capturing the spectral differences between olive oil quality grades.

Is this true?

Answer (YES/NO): NO